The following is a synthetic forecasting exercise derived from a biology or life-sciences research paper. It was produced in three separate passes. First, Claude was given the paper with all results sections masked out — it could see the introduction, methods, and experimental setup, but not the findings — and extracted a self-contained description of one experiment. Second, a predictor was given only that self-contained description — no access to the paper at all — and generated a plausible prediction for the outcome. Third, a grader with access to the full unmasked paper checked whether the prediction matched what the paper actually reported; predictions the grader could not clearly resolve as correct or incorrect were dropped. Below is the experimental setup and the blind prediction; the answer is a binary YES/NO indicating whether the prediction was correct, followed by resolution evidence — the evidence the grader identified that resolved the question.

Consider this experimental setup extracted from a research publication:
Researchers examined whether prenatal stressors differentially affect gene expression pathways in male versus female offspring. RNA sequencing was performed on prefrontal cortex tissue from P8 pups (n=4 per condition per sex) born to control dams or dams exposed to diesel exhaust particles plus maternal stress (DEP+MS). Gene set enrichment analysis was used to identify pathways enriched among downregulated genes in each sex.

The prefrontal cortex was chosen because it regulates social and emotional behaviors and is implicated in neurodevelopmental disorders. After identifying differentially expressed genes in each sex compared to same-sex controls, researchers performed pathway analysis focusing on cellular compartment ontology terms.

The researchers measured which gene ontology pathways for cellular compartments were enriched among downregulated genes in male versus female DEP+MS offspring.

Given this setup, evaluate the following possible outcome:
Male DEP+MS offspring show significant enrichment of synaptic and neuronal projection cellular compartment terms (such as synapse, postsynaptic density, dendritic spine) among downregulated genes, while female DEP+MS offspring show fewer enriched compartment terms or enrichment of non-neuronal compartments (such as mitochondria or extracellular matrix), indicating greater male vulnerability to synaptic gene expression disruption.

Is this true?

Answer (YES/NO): YES